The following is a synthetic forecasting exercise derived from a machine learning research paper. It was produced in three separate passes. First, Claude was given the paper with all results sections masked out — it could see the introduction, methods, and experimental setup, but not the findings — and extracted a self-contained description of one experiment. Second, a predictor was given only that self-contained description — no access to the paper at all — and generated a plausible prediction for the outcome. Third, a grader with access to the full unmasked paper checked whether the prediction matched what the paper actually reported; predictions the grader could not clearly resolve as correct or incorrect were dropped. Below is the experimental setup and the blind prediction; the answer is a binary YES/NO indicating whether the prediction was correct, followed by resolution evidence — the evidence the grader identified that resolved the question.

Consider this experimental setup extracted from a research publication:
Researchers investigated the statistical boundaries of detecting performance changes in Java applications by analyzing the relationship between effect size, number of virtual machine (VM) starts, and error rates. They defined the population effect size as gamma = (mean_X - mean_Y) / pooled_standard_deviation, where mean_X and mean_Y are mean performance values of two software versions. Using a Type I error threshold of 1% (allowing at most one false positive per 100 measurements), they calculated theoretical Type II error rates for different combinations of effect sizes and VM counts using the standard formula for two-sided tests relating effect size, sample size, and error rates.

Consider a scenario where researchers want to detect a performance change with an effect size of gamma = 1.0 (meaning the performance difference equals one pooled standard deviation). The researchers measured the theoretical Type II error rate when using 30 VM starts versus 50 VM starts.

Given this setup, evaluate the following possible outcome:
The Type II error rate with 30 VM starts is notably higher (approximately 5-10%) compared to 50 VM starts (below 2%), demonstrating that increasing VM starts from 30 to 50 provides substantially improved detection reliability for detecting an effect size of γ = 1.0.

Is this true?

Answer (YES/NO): YES